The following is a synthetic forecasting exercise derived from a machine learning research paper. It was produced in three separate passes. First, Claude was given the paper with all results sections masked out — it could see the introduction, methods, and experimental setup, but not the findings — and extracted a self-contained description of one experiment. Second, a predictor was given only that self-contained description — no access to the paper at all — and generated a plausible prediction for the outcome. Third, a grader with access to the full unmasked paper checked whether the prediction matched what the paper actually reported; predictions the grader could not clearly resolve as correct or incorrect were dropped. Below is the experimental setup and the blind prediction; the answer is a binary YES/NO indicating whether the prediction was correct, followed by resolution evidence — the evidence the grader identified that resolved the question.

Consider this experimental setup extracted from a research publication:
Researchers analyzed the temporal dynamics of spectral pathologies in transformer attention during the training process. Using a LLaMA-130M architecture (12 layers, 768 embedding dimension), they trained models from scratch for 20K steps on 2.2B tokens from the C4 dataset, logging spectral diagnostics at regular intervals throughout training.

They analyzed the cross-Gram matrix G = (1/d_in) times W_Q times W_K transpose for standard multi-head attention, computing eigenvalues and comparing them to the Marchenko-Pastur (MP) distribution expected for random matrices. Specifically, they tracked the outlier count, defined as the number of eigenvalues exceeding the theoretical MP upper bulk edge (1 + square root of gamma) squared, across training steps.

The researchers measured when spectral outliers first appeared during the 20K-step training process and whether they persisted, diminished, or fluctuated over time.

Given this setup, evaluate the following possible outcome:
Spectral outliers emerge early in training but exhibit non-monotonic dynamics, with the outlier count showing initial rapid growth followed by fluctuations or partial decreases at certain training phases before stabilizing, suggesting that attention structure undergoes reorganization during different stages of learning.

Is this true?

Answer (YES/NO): NO